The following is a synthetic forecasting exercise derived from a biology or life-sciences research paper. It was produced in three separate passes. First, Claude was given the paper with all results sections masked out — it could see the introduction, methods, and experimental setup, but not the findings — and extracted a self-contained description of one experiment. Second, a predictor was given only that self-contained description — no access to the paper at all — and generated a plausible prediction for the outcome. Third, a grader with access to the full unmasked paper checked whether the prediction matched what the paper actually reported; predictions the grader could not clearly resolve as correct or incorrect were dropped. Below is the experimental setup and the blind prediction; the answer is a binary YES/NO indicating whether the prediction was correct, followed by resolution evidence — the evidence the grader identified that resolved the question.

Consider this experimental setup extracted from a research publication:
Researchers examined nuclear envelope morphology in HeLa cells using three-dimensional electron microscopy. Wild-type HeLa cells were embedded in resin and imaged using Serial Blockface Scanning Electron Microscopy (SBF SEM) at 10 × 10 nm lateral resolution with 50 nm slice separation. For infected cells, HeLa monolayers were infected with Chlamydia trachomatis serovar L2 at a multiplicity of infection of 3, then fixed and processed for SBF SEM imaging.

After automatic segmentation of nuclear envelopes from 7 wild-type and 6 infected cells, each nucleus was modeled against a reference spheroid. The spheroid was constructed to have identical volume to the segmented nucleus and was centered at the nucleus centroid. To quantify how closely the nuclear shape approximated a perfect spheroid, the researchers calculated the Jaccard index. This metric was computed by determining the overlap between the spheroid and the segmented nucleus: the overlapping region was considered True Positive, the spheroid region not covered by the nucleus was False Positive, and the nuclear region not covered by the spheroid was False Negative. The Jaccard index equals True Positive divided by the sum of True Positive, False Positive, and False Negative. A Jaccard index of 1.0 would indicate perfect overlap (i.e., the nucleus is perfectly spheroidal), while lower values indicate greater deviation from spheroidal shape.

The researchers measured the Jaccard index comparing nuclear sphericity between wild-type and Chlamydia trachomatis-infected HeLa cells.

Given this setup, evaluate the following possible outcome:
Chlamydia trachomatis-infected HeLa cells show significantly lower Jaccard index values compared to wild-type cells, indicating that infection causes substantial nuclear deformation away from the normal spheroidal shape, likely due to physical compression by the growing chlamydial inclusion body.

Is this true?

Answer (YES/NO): NO